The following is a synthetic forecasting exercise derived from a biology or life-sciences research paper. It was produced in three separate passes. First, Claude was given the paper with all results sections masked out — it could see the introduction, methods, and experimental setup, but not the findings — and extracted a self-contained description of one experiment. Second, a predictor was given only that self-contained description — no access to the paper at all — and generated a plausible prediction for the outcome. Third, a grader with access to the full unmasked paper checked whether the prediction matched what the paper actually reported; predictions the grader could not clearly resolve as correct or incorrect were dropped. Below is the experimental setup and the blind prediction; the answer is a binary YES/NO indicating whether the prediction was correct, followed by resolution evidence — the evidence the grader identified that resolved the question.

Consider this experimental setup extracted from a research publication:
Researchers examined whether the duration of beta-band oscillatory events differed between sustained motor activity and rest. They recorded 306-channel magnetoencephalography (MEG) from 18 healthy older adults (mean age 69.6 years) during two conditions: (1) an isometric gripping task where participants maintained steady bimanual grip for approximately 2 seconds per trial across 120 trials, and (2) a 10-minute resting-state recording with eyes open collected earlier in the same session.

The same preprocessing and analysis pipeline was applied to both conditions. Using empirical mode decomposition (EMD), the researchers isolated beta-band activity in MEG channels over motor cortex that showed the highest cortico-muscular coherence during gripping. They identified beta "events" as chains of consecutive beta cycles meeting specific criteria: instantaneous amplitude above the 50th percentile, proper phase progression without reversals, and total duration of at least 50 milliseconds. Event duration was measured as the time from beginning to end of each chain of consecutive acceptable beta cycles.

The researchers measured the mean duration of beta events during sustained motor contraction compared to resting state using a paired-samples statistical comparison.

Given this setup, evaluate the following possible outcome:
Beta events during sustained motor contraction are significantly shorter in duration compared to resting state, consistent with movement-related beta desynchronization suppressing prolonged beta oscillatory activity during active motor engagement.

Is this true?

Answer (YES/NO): NO